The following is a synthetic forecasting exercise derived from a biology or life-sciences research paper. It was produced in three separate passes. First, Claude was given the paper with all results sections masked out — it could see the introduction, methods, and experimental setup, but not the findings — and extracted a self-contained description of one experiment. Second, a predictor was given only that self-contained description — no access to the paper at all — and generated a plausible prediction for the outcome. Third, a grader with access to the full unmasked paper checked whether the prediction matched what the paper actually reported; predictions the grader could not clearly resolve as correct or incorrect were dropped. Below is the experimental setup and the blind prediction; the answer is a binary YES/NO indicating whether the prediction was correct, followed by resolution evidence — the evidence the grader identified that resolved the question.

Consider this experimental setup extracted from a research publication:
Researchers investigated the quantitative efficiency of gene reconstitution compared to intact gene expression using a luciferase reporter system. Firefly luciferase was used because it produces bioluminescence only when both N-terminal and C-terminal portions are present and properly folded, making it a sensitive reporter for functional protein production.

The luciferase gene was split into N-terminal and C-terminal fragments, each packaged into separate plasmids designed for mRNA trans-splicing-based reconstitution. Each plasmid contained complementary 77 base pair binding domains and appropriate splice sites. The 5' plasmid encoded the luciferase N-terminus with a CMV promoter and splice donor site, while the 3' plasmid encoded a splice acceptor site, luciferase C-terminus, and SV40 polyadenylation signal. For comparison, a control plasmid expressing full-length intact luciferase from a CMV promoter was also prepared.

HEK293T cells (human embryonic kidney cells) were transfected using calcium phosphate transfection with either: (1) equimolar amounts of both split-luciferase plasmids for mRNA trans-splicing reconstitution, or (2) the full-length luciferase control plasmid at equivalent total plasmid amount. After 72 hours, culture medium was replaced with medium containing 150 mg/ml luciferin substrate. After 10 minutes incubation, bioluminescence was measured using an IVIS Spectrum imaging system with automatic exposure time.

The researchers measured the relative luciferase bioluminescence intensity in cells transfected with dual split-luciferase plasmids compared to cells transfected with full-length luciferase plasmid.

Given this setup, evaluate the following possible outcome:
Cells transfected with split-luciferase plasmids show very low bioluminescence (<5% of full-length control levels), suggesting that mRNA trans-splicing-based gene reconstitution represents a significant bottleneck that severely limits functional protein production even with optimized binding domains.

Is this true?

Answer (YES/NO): NO